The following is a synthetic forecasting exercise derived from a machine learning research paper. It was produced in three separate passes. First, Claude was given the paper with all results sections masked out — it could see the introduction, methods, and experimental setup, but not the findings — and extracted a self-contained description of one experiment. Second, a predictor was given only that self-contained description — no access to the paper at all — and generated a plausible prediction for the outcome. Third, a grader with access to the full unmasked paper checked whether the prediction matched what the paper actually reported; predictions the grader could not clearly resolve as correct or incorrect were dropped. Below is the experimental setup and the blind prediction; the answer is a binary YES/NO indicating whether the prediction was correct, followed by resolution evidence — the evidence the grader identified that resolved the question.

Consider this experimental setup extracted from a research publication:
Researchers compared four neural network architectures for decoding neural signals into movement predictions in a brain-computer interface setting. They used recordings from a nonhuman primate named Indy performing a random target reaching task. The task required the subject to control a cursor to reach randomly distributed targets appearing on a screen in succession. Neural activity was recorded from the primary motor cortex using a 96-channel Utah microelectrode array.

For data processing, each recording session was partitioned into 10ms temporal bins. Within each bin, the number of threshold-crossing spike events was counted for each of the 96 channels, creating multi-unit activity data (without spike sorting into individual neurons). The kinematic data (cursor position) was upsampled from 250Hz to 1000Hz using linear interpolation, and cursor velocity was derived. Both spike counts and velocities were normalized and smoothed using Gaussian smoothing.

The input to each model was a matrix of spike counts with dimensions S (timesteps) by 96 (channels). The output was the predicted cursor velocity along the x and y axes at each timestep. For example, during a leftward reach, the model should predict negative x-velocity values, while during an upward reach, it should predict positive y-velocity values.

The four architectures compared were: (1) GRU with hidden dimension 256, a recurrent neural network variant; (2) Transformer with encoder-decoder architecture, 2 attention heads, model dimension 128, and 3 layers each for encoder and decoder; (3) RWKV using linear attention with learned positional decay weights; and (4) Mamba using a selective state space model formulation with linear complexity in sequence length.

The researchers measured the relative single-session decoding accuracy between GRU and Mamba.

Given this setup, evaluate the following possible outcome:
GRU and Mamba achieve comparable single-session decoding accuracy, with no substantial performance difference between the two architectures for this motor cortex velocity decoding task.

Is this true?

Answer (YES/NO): NO